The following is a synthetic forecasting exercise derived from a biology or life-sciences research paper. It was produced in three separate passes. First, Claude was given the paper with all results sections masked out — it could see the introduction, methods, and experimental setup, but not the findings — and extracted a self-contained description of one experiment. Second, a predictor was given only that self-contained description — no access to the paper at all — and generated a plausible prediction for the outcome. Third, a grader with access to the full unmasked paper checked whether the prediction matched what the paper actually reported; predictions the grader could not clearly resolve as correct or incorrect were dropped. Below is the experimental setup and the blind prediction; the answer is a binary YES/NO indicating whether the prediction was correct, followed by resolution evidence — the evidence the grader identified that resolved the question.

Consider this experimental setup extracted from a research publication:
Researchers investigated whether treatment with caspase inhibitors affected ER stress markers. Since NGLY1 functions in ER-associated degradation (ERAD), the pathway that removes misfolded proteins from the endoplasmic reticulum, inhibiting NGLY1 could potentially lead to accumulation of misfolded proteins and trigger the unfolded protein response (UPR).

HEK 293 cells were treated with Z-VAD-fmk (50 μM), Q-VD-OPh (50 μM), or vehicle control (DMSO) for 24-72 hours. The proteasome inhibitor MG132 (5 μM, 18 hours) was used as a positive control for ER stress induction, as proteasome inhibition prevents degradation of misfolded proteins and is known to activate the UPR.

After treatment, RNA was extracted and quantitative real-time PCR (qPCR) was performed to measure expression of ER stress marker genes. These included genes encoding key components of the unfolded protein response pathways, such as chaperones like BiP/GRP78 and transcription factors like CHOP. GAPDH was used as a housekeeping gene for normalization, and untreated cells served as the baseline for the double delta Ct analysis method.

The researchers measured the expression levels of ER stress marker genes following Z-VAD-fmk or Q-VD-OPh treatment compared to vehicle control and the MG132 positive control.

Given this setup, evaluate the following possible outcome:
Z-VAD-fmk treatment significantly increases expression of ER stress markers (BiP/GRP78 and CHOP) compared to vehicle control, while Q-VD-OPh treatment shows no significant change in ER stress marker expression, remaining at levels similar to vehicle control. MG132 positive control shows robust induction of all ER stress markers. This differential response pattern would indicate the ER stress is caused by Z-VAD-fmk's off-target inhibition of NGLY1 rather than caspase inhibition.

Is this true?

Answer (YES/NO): NO